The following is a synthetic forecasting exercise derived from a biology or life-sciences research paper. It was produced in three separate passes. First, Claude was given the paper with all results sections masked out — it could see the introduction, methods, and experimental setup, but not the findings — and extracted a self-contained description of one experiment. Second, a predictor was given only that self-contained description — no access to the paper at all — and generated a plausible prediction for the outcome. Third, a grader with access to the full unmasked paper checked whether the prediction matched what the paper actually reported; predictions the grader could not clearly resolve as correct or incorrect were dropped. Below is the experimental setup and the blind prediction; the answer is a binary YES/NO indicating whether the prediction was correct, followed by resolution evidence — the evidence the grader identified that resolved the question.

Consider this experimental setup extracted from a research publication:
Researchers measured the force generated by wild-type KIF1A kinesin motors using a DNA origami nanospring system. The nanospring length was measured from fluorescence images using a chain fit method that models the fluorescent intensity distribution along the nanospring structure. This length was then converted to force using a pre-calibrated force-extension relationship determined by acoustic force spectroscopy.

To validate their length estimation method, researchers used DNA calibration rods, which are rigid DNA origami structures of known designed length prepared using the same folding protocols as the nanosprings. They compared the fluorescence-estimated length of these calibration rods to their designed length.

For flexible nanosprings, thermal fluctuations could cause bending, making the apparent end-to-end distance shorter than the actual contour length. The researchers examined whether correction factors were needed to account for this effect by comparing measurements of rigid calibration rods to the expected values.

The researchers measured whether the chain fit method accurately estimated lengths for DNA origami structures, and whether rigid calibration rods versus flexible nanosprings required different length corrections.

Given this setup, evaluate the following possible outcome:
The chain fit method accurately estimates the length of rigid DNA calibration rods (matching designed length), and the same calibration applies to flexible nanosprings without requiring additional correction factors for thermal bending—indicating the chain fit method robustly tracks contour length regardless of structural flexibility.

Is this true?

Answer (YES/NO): NO